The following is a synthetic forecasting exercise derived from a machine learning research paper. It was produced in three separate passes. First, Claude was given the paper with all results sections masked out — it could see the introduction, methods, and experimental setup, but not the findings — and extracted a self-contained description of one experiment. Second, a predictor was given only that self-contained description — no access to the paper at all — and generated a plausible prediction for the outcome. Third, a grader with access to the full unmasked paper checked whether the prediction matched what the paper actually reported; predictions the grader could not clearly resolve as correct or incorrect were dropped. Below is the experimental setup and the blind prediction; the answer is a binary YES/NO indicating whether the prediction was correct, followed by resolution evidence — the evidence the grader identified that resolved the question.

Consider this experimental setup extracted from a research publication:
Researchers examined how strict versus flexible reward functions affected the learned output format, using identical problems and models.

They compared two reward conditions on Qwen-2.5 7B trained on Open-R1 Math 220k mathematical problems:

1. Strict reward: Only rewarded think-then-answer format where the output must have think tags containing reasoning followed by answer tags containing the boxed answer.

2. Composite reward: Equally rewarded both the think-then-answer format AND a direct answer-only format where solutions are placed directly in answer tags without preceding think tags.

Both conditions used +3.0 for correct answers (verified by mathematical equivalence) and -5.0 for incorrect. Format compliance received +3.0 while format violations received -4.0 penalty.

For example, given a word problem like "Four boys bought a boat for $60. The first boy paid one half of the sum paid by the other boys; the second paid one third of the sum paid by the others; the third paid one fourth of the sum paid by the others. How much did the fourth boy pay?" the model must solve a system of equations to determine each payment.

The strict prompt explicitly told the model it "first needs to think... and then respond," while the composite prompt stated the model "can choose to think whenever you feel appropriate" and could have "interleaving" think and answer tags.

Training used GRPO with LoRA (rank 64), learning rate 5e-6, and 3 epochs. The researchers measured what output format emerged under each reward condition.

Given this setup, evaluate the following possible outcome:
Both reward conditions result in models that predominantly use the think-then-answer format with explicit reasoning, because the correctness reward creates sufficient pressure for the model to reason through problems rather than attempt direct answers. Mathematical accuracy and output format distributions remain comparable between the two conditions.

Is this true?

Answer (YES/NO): NO